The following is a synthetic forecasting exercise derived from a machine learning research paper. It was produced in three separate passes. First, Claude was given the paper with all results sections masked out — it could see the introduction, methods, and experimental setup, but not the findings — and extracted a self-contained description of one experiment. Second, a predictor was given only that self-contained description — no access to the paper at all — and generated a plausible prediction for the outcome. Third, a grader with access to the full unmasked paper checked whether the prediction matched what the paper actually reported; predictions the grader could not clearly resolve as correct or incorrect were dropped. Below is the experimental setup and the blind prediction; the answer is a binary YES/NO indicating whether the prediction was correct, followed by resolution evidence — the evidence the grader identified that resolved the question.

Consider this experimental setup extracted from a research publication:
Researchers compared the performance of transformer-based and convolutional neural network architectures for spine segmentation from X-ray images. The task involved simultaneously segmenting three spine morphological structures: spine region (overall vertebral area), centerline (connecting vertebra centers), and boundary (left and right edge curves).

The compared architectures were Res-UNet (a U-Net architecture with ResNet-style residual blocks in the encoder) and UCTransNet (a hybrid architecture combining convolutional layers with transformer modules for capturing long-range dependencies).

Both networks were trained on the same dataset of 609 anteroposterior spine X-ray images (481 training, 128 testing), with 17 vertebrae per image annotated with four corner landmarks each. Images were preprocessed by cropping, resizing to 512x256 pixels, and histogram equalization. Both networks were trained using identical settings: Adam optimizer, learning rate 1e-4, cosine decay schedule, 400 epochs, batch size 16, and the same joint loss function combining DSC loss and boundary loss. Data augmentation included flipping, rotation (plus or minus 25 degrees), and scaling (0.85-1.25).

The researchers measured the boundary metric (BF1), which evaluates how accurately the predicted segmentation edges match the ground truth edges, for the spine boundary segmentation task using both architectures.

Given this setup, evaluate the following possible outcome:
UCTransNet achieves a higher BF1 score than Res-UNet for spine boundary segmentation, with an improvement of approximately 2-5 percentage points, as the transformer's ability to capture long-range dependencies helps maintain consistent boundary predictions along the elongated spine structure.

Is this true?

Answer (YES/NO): NO